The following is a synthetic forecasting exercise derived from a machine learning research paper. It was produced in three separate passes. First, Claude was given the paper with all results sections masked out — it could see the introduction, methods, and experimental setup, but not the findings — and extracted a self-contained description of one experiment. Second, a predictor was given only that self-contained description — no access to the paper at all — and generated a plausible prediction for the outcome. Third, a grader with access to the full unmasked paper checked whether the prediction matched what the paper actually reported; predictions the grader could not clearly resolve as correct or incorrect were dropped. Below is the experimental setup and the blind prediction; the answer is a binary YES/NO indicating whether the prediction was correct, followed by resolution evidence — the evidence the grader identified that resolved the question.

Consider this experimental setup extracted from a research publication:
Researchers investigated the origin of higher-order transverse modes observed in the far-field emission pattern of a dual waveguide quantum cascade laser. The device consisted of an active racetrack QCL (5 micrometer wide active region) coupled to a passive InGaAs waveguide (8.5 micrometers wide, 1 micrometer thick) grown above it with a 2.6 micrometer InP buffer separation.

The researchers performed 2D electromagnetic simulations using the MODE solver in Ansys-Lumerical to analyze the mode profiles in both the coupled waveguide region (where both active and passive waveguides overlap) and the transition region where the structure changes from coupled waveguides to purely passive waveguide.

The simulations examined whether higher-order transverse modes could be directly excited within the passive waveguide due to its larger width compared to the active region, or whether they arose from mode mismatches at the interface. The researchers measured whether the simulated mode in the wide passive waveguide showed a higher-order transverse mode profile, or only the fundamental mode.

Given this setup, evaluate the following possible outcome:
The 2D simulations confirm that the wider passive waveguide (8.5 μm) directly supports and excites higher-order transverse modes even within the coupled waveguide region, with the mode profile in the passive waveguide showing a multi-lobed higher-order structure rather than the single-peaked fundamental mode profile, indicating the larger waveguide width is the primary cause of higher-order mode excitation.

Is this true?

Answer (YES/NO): NO